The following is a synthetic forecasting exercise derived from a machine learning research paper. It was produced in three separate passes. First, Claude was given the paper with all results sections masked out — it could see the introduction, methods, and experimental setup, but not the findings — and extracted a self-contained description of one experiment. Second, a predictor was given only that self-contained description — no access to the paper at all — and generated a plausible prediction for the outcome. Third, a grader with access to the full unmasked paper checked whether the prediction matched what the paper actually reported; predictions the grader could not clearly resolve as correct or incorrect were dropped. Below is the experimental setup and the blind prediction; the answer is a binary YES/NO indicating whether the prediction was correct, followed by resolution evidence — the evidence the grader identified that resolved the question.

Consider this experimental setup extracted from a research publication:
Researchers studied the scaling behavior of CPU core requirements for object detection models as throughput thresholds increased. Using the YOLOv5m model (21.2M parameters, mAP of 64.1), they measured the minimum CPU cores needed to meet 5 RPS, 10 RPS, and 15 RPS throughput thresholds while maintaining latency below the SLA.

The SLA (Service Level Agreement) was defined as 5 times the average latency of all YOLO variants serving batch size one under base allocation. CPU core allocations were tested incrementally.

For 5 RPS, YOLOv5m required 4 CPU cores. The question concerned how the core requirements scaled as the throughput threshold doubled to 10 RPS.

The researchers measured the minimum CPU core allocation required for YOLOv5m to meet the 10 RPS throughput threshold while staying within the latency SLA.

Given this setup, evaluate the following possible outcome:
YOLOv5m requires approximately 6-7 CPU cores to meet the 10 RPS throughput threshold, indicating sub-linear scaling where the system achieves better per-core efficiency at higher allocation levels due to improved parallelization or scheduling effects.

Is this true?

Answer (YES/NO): NO